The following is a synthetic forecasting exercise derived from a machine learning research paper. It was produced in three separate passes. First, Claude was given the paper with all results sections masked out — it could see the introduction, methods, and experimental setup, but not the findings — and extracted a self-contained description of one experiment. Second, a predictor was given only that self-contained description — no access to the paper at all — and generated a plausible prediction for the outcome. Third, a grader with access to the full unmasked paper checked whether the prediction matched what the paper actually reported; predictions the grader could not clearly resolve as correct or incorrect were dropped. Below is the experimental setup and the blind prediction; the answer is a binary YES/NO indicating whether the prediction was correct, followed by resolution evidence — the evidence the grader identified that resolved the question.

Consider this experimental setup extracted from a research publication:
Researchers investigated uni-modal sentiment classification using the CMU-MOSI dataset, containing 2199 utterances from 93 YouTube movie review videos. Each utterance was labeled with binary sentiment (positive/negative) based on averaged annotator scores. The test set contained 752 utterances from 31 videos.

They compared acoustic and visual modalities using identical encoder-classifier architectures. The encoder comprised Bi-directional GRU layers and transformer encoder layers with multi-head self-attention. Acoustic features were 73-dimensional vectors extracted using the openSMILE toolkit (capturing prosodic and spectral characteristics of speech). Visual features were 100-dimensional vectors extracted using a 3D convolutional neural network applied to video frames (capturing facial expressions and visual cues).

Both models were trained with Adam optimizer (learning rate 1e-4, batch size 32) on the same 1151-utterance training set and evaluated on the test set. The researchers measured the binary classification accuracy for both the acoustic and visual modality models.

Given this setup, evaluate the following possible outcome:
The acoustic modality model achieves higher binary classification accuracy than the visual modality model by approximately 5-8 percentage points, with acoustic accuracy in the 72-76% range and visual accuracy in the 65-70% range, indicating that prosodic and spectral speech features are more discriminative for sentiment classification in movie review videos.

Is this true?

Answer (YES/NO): NO